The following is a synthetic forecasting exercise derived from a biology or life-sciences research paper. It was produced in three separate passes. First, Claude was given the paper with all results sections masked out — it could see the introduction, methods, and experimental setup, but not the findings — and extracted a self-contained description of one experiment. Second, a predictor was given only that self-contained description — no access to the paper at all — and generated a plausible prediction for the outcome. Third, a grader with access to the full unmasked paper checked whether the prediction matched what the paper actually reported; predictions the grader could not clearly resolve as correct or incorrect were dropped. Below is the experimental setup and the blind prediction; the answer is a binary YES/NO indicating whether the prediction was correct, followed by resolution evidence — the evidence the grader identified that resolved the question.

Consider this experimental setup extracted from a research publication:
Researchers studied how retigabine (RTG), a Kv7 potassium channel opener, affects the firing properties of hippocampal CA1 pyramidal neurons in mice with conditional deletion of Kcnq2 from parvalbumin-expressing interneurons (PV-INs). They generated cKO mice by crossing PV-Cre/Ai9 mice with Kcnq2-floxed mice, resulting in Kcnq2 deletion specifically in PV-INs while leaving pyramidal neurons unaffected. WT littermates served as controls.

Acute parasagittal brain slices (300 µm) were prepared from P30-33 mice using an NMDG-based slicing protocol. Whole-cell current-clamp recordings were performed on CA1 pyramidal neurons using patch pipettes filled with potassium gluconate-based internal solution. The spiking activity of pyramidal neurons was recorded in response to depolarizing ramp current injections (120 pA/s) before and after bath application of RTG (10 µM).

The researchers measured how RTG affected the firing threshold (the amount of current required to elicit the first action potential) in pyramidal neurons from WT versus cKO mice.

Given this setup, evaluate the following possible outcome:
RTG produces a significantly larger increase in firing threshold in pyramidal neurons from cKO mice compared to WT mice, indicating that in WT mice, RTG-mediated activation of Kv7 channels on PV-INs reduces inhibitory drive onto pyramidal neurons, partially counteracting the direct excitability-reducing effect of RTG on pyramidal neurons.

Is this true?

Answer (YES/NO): YES